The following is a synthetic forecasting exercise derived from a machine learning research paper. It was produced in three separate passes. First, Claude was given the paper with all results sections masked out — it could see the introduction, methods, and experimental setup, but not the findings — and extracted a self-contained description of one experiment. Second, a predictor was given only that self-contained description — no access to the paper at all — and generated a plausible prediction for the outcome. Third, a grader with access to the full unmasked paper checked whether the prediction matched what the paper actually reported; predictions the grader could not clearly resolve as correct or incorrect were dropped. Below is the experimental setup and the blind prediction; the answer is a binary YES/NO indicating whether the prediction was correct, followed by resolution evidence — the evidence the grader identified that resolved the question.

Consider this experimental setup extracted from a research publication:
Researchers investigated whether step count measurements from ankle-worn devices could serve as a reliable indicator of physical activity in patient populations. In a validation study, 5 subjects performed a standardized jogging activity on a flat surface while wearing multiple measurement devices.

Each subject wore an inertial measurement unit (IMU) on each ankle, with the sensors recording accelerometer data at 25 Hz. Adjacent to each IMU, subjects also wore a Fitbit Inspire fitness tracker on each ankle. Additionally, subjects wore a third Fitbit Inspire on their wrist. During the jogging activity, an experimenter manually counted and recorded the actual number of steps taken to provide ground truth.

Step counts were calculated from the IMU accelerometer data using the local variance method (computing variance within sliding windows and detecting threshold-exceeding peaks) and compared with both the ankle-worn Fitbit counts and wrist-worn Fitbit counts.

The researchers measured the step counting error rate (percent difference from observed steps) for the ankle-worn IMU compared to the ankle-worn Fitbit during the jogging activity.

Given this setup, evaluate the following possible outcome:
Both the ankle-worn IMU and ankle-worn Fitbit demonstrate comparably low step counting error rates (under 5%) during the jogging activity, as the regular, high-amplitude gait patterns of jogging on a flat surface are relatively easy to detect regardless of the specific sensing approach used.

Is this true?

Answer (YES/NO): NO